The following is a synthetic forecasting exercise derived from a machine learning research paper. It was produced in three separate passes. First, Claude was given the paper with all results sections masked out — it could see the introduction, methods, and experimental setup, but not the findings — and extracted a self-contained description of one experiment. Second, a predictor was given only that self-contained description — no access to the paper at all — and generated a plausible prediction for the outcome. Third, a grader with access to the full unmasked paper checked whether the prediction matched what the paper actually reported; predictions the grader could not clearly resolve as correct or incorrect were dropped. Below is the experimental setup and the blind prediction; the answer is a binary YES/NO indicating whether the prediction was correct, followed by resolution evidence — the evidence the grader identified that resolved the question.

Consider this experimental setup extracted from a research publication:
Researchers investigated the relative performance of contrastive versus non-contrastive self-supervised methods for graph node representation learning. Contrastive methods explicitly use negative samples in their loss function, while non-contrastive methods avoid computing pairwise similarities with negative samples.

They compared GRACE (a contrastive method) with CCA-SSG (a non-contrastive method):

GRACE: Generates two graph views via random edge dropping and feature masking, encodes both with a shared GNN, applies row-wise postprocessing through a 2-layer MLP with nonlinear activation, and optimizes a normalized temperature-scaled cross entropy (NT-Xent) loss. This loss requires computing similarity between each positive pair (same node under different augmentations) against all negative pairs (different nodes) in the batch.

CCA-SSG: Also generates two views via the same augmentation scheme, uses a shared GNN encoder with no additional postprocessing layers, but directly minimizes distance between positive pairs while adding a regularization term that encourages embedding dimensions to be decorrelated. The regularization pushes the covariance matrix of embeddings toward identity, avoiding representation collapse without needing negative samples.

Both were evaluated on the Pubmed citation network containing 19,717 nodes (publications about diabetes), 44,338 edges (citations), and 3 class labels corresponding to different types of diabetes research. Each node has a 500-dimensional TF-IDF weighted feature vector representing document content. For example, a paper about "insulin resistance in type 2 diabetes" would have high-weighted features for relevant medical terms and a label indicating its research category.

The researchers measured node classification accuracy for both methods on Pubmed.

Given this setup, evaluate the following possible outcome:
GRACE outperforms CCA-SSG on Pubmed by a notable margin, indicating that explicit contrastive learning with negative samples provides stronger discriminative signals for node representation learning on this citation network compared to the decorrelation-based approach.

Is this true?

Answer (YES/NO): NO